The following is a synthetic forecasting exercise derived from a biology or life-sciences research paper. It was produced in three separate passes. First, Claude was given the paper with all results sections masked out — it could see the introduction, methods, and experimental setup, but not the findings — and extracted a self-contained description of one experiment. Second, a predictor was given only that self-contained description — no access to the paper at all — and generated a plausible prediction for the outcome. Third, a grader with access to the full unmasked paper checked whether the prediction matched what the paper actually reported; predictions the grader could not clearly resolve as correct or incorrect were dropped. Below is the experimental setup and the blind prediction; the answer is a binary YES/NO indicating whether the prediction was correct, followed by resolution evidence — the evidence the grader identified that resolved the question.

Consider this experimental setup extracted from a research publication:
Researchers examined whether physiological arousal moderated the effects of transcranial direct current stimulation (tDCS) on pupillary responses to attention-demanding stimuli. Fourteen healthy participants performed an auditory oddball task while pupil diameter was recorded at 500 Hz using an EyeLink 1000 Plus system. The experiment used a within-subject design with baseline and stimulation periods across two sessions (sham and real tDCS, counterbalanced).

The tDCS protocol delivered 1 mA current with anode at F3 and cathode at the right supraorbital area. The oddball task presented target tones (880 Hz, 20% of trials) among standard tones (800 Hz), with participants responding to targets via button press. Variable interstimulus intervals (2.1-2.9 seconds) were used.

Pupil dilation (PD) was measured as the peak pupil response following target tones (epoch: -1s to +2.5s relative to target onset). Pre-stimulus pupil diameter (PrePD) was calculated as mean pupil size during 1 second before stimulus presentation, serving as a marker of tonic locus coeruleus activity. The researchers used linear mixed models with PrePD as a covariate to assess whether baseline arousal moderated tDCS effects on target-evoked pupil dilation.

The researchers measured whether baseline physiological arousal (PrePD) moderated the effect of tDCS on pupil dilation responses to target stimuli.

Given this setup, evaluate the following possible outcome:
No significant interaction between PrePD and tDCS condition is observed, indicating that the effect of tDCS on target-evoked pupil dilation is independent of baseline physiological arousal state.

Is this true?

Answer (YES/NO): NO